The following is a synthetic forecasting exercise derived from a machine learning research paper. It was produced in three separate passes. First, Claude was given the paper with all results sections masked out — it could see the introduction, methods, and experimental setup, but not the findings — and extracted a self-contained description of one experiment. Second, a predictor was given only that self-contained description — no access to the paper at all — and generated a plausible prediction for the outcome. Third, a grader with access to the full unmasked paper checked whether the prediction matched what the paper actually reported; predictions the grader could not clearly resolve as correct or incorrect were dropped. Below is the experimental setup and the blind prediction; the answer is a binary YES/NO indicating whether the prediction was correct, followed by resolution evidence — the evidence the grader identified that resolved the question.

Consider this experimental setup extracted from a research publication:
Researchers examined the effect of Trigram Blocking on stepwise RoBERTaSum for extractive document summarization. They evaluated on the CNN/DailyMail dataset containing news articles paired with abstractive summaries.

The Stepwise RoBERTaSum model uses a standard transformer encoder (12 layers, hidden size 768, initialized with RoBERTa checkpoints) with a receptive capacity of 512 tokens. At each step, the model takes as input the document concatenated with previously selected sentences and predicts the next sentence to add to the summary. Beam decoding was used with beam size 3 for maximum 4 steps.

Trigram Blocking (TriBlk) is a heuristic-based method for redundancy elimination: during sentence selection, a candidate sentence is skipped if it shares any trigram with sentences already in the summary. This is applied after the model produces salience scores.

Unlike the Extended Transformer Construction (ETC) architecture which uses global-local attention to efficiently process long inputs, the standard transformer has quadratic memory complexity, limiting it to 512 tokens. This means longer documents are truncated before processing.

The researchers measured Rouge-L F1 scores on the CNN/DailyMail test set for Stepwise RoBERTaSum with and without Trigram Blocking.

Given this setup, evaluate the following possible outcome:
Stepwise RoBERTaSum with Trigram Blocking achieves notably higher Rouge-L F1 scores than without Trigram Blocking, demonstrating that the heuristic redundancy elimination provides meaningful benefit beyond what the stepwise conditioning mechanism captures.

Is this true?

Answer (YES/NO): NO